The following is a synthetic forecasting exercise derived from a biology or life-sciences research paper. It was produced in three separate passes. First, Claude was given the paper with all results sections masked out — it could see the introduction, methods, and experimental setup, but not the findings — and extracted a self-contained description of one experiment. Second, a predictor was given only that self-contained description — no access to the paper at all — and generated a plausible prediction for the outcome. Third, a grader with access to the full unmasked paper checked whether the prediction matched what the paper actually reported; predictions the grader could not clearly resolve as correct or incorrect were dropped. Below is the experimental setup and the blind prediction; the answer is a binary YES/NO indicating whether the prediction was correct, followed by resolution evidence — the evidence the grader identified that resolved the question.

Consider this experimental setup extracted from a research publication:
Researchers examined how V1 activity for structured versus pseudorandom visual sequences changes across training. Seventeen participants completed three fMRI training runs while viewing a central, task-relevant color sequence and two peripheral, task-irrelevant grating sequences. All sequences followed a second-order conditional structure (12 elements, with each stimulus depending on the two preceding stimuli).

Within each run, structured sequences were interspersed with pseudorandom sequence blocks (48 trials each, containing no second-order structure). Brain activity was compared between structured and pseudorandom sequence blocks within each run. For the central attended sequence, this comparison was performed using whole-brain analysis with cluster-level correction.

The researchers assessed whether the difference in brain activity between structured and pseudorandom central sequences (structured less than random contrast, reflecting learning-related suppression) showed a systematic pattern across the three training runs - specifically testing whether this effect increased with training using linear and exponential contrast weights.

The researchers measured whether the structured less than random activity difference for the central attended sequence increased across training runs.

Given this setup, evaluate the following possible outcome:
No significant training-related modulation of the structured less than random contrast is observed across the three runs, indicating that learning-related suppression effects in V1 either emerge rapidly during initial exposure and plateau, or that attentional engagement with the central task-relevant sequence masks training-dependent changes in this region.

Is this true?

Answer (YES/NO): NO